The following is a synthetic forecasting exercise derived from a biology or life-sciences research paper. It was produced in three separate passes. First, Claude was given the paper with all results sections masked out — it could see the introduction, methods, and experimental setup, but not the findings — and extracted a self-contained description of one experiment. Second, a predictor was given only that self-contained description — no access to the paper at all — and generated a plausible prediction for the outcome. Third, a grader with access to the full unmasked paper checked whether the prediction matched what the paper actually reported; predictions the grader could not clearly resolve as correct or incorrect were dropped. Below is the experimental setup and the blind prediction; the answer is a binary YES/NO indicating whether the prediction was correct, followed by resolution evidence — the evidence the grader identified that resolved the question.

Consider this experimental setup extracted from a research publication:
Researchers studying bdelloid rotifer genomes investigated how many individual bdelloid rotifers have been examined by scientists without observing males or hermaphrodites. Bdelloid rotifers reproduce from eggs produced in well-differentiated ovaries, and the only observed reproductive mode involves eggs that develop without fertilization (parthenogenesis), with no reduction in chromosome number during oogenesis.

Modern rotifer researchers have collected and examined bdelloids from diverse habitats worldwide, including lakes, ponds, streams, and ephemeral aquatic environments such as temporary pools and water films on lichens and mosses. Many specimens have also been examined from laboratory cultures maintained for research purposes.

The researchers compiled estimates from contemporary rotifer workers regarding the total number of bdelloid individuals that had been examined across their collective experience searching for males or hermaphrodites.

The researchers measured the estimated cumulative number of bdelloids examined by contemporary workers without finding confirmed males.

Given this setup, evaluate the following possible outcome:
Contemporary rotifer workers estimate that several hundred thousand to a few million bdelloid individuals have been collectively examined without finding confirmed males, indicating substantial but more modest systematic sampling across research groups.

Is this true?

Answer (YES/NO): YES